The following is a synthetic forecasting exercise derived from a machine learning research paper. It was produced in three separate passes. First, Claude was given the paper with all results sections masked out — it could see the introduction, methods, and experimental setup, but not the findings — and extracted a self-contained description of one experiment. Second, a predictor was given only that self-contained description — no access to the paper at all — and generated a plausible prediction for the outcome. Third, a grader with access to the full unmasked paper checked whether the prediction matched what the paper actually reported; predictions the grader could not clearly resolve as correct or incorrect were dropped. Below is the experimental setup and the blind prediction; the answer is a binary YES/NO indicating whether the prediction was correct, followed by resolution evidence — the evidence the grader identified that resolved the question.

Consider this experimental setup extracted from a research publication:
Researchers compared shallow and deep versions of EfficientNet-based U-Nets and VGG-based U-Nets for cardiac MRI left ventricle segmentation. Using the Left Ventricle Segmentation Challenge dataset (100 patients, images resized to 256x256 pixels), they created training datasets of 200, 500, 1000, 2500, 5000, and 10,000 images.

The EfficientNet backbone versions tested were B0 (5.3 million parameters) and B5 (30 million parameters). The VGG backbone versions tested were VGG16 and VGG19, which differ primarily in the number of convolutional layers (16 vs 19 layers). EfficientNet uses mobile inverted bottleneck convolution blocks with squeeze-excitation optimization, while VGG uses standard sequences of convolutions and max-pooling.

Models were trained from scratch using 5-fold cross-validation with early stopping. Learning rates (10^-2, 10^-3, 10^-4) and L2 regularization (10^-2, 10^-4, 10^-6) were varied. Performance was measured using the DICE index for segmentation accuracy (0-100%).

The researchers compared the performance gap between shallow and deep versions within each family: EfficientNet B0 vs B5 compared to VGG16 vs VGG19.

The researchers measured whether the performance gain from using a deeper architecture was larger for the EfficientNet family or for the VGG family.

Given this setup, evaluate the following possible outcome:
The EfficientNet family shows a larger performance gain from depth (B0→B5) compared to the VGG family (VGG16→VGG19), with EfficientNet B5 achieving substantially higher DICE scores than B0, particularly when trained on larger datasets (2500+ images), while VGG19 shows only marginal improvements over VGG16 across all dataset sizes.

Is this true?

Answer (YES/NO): NO